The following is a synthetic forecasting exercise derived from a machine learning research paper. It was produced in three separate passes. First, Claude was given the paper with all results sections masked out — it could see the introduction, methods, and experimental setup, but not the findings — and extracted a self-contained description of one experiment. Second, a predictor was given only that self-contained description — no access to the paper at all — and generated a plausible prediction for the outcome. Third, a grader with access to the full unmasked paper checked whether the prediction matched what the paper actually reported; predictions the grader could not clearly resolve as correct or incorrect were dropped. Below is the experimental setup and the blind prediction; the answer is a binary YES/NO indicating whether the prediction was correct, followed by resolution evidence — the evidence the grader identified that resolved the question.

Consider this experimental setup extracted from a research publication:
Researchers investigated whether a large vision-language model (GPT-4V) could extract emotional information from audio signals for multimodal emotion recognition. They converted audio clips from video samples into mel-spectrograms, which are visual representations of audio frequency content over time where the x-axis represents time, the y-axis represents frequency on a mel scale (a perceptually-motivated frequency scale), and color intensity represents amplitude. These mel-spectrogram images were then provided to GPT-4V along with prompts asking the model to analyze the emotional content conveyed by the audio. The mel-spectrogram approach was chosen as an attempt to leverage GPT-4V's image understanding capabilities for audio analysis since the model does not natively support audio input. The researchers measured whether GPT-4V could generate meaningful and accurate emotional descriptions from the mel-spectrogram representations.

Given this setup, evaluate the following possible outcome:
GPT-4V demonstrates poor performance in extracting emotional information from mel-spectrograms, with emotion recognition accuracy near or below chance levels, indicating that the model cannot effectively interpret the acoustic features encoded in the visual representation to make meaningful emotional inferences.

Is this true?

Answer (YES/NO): YES